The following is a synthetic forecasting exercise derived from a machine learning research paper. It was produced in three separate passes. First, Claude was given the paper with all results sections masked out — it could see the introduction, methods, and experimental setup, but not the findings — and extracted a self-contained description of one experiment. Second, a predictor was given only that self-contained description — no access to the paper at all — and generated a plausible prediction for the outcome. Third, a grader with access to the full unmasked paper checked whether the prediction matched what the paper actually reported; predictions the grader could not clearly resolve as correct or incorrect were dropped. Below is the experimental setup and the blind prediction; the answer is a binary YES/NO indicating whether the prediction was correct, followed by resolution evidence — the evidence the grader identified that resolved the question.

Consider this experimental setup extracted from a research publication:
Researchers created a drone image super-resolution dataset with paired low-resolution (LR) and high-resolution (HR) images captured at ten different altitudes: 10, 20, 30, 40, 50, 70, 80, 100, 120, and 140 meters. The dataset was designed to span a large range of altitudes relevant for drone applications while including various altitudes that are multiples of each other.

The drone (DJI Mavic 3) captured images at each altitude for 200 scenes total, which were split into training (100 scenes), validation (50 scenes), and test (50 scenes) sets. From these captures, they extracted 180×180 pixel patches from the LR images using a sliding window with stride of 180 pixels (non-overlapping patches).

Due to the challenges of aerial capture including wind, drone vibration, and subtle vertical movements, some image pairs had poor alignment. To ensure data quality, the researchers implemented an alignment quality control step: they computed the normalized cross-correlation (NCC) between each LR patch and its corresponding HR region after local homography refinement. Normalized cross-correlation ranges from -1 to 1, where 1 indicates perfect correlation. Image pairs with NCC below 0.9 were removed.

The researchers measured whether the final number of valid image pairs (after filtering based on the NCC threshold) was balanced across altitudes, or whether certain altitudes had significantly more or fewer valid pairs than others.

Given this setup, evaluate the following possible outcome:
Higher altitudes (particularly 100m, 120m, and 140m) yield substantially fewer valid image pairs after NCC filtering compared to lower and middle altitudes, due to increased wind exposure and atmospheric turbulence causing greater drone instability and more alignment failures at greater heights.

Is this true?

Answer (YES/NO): NO